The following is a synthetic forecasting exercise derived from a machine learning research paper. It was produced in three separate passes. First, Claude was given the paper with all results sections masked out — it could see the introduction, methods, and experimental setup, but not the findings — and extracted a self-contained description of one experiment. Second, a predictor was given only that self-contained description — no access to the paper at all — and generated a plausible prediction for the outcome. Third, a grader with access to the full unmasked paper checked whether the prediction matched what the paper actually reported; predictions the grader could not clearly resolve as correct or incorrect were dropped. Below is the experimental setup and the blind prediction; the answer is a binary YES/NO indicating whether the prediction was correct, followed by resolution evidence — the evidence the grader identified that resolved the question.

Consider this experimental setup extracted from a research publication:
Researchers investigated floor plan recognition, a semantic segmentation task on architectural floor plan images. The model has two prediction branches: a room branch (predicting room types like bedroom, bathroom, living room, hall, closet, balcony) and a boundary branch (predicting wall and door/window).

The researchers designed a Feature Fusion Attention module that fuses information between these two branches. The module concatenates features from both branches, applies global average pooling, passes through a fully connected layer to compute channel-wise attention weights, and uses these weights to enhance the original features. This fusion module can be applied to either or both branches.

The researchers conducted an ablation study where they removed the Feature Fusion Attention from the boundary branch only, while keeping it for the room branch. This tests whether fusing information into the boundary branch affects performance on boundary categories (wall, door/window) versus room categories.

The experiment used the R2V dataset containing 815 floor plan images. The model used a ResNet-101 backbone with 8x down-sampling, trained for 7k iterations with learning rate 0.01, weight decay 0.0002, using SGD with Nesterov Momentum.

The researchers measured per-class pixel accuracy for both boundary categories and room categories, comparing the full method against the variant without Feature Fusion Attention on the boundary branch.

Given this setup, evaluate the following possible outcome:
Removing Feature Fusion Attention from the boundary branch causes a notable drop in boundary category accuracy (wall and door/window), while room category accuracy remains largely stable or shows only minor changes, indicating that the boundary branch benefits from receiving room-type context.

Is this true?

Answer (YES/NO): NO